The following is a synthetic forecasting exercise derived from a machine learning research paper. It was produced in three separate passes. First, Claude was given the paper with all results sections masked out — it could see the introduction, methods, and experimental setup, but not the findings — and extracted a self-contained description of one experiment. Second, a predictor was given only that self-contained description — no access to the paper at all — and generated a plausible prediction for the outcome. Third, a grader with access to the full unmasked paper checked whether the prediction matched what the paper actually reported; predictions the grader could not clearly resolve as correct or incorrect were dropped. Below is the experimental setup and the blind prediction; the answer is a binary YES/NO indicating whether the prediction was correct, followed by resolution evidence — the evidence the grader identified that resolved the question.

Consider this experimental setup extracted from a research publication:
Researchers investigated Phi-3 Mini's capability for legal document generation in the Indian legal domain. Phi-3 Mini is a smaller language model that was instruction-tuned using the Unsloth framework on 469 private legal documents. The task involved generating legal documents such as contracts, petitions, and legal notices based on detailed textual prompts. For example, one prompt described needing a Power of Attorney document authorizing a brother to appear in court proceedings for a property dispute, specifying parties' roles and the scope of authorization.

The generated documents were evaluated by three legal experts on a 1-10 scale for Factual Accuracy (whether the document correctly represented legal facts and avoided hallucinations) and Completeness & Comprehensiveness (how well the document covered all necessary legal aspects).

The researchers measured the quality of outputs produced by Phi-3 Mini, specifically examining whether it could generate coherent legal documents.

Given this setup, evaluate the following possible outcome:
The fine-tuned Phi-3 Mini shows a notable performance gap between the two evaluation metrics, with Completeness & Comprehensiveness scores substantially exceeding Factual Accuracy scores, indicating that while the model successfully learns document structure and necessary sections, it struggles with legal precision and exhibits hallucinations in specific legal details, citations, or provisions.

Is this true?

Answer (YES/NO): NO